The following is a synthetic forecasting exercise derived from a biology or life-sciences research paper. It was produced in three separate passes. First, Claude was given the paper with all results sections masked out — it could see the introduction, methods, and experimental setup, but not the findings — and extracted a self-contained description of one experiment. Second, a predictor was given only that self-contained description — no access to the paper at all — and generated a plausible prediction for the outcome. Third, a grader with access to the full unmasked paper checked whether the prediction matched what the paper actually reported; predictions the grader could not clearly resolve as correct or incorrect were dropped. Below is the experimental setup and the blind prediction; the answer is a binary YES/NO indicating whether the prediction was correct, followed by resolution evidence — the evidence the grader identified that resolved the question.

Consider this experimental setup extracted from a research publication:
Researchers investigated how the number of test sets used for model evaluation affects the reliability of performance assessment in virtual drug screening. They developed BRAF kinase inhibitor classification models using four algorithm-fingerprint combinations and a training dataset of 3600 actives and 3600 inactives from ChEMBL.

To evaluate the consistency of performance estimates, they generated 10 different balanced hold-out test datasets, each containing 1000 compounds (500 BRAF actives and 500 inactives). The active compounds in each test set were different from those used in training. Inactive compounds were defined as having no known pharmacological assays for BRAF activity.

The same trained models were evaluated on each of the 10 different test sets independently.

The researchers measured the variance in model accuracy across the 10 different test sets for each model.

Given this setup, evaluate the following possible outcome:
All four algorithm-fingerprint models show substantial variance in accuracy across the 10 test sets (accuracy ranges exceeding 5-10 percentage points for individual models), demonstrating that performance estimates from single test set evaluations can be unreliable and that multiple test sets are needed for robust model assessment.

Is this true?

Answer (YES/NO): NO